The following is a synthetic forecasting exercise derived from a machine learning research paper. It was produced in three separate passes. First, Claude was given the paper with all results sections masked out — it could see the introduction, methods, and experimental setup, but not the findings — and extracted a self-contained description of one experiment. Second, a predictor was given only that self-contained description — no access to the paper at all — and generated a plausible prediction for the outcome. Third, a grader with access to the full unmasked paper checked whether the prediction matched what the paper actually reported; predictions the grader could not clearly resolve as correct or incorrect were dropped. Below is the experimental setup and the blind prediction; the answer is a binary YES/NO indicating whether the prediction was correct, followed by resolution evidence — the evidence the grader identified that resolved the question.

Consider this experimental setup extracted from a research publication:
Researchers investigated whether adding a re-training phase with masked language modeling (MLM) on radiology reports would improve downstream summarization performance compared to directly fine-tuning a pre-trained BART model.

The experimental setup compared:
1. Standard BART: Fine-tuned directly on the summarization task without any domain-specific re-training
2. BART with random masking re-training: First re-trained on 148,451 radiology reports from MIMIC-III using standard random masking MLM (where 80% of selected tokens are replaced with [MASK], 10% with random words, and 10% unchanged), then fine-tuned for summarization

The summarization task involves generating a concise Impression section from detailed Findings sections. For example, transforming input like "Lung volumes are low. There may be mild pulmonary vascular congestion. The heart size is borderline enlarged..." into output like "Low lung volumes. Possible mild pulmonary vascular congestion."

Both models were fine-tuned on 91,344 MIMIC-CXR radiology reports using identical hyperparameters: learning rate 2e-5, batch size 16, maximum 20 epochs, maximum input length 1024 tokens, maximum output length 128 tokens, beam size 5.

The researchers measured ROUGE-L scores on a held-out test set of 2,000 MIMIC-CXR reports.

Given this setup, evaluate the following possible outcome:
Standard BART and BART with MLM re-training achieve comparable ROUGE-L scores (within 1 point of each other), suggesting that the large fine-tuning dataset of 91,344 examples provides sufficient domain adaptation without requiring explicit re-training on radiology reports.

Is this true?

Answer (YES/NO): YES